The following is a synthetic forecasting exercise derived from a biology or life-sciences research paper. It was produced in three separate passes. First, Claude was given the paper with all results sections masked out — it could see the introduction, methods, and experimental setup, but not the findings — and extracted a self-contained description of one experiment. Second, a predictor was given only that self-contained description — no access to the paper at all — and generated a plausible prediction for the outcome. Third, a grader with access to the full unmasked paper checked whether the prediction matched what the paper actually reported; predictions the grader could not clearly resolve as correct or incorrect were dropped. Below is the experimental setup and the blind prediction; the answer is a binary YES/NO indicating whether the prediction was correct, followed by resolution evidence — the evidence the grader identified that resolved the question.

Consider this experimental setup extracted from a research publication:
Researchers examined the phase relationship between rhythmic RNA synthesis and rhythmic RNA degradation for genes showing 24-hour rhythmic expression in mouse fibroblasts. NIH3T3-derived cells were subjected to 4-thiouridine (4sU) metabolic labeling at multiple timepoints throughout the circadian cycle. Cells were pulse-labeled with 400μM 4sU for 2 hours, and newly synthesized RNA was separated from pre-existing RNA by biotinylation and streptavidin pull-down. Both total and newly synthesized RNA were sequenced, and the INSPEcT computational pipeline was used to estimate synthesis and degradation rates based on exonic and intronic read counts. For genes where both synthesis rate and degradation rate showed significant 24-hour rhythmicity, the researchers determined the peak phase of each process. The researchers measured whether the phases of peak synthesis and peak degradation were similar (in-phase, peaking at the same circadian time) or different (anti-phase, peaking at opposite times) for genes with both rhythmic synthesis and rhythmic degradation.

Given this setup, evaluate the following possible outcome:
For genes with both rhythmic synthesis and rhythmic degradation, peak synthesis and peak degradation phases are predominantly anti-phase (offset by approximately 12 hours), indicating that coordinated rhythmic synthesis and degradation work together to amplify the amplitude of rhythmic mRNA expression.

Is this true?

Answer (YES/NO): NO